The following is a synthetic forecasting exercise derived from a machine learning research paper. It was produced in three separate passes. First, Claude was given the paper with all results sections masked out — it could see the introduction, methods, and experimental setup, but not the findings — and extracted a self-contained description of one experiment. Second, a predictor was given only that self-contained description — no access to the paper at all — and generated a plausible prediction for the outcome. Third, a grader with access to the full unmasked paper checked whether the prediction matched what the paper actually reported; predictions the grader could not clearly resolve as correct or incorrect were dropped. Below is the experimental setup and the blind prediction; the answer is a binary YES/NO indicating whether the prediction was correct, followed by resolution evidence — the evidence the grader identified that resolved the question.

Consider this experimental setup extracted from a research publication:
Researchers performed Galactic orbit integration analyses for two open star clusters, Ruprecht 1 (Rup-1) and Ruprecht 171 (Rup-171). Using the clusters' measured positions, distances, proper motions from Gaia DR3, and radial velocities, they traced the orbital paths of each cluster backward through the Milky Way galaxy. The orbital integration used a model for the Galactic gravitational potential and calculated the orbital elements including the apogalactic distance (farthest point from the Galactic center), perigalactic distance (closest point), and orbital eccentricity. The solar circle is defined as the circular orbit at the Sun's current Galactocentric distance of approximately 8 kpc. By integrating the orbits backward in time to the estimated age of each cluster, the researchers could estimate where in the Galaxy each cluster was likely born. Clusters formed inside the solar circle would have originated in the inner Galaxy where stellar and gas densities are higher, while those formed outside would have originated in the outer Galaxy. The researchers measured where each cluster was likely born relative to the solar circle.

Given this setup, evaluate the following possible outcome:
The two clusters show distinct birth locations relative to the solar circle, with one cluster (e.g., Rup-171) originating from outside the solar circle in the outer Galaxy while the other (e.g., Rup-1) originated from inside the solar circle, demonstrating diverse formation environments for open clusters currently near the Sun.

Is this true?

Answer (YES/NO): NO